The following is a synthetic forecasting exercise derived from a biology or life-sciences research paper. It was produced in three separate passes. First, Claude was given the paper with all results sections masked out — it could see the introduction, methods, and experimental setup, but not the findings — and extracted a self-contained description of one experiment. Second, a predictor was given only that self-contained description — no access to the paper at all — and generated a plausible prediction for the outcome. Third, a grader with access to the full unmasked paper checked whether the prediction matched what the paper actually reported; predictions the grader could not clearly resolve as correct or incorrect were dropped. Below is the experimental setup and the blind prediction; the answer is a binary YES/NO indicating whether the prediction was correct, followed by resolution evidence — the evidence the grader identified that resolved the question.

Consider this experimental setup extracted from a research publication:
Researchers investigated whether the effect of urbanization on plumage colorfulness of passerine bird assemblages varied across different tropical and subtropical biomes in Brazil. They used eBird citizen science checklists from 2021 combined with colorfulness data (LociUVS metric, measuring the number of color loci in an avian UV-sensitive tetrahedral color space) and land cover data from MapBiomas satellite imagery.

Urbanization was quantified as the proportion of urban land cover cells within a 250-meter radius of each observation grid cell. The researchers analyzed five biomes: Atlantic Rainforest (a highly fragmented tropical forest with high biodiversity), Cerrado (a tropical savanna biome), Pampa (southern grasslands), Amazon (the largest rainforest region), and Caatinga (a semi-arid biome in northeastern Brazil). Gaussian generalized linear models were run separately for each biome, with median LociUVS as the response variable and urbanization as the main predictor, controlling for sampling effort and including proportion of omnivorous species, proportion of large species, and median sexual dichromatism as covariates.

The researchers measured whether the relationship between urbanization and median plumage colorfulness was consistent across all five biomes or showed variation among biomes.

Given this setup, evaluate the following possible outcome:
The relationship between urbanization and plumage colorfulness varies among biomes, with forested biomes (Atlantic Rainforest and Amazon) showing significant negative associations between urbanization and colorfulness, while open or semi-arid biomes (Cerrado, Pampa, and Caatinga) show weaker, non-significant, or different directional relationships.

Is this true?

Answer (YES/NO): NO